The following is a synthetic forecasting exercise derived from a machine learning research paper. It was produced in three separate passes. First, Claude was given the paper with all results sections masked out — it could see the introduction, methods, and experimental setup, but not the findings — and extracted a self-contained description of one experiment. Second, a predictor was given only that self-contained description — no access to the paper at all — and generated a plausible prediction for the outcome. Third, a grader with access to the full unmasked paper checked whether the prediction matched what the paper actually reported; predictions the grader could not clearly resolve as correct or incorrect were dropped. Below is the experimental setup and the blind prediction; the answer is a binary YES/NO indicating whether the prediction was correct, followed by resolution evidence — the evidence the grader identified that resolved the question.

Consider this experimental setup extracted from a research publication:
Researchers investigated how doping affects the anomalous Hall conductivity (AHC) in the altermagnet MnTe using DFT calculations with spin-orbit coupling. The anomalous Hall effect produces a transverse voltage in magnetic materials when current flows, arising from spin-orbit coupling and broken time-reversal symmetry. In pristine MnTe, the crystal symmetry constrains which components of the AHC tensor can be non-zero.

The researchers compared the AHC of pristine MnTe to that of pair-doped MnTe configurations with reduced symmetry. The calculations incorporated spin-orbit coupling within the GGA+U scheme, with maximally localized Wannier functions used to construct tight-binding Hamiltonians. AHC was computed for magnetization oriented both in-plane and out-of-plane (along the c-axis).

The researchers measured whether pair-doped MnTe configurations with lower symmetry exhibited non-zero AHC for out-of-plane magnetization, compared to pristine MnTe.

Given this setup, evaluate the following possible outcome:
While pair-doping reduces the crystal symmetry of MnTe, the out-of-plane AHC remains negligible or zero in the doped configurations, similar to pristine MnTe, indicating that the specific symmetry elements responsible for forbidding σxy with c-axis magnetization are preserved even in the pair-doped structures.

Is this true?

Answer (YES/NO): NO